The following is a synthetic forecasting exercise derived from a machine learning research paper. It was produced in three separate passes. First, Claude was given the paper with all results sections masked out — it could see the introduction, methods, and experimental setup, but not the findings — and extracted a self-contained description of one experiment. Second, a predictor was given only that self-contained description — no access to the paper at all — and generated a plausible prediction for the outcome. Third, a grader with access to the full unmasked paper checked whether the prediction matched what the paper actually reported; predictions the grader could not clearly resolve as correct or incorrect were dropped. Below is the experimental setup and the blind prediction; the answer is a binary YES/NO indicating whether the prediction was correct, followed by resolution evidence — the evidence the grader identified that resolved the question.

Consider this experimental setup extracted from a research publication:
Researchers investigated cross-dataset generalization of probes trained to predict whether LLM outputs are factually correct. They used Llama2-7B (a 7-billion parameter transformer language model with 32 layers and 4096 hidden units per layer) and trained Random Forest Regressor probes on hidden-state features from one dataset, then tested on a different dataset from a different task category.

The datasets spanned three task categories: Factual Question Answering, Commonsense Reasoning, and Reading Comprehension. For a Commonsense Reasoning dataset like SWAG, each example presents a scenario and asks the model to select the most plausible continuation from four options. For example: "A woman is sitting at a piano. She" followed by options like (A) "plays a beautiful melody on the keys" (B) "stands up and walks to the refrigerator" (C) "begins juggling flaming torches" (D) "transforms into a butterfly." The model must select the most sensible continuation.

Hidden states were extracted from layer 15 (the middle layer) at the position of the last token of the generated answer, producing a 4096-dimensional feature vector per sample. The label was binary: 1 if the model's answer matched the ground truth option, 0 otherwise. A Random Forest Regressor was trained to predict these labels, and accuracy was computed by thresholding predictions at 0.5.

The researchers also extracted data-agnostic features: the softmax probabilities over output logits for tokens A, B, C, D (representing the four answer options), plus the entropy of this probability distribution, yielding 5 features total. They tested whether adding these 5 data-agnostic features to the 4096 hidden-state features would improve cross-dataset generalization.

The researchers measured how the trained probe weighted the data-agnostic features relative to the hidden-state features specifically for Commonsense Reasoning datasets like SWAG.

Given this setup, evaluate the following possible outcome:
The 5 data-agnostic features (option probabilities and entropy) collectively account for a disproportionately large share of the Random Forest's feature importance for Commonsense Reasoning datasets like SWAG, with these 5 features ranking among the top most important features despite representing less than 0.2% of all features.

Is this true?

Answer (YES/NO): NO